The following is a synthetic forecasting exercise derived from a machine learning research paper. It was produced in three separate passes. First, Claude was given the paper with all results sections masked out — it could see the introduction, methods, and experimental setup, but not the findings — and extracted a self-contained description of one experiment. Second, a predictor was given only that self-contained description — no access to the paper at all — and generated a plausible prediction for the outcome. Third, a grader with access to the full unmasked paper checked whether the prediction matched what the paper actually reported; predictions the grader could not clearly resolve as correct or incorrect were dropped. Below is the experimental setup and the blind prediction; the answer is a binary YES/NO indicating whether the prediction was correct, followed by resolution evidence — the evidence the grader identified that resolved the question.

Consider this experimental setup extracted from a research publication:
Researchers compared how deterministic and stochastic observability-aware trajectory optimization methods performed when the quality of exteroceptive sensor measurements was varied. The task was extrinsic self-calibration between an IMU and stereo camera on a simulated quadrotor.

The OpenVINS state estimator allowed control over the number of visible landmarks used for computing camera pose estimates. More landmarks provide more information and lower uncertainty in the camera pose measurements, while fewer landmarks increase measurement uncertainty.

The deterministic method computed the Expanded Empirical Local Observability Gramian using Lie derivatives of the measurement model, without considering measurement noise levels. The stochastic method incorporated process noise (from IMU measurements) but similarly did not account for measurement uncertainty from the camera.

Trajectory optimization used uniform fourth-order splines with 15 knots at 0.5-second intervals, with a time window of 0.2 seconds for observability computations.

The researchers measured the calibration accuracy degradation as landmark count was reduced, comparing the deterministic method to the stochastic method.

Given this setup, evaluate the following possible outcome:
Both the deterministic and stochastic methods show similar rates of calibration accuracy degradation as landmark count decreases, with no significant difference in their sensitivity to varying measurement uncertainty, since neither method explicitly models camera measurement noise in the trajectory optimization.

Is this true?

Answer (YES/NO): NO